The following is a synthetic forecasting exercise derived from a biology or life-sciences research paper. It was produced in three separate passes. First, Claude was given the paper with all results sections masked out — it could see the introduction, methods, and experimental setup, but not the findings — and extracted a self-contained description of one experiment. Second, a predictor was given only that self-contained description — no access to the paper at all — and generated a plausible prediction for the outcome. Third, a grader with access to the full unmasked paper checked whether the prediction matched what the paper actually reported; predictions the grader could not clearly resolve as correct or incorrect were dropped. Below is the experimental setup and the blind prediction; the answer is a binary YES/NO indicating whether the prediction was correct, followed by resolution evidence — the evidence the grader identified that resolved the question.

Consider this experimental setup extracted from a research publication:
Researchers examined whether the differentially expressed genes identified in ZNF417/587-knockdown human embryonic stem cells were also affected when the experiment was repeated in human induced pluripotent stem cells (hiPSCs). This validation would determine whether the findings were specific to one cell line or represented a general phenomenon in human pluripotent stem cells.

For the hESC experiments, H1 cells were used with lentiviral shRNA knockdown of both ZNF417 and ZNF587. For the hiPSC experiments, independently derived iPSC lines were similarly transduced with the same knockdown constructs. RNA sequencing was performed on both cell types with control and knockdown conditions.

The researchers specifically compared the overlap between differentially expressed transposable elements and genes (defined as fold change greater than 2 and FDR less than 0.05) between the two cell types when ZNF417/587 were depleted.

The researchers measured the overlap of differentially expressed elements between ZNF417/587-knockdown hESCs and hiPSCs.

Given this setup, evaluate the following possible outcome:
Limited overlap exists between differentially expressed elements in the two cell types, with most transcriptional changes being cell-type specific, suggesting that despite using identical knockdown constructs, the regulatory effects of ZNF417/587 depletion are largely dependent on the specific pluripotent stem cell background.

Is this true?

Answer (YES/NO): NO